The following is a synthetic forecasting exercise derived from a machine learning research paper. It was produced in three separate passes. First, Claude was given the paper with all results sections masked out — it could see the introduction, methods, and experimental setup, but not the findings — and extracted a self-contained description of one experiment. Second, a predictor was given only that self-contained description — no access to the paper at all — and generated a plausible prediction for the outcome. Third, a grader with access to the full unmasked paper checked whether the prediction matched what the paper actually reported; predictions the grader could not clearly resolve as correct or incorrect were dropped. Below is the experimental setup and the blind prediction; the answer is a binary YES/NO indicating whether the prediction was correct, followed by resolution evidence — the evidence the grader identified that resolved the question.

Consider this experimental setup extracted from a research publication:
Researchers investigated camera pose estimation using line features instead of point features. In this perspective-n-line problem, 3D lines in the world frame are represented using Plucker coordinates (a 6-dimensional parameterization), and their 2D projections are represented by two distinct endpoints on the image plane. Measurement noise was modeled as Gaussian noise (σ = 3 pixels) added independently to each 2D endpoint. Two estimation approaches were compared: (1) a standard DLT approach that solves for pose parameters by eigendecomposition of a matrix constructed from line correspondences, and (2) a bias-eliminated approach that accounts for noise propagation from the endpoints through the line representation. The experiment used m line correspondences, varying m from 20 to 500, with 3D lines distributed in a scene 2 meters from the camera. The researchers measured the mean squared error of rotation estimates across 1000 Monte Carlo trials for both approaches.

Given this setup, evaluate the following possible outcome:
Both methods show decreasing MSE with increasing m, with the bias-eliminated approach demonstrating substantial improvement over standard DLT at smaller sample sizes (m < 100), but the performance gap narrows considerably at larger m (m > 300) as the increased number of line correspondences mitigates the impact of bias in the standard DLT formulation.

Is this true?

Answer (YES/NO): NO